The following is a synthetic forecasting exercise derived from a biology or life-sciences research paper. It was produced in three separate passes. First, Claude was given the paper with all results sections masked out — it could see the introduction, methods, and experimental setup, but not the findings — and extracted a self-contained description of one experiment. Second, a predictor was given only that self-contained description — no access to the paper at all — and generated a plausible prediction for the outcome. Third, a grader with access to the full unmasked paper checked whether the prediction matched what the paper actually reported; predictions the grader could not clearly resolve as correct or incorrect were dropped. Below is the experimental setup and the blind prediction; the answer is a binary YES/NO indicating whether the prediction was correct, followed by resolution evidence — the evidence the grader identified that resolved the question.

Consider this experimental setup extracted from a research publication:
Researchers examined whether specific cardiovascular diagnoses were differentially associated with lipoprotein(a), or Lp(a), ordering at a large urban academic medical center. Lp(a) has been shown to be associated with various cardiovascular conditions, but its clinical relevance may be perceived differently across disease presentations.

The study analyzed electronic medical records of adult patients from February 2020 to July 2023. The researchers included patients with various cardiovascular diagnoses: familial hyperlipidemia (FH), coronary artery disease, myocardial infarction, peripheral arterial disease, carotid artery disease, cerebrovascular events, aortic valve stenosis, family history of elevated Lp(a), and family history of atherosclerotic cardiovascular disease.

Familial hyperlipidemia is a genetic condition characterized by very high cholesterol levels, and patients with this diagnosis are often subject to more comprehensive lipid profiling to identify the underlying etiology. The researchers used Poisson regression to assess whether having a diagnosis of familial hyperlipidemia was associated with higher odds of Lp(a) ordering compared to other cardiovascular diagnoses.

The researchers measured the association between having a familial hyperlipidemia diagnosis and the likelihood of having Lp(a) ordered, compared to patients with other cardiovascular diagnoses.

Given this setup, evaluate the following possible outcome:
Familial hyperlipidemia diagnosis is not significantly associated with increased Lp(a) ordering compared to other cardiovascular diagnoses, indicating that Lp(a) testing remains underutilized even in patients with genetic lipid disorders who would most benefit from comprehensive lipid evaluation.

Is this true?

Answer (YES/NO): NO